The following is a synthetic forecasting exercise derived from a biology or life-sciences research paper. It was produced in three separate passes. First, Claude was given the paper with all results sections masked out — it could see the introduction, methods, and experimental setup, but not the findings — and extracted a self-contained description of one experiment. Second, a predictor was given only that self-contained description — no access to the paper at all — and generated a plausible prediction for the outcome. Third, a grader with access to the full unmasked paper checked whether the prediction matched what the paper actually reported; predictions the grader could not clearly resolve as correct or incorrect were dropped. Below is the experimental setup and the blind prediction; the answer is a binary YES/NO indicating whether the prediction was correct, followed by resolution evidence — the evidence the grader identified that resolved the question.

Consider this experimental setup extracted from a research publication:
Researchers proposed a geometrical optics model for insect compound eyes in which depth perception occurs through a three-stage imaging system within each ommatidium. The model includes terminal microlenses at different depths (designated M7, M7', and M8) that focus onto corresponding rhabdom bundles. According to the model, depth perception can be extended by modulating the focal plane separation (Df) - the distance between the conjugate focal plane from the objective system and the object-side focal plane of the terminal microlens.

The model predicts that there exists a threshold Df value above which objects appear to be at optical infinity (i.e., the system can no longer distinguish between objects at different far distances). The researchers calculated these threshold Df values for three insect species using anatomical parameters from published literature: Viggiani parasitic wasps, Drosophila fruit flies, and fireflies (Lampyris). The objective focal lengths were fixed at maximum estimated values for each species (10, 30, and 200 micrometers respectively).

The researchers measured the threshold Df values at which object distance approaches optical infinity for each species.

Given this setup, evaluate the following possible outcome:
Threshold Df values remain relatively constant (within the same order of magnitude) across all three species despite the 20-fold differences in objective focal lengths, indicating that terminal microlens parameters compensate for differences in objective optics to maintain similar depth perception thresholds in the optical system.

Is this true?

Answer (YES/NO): YES